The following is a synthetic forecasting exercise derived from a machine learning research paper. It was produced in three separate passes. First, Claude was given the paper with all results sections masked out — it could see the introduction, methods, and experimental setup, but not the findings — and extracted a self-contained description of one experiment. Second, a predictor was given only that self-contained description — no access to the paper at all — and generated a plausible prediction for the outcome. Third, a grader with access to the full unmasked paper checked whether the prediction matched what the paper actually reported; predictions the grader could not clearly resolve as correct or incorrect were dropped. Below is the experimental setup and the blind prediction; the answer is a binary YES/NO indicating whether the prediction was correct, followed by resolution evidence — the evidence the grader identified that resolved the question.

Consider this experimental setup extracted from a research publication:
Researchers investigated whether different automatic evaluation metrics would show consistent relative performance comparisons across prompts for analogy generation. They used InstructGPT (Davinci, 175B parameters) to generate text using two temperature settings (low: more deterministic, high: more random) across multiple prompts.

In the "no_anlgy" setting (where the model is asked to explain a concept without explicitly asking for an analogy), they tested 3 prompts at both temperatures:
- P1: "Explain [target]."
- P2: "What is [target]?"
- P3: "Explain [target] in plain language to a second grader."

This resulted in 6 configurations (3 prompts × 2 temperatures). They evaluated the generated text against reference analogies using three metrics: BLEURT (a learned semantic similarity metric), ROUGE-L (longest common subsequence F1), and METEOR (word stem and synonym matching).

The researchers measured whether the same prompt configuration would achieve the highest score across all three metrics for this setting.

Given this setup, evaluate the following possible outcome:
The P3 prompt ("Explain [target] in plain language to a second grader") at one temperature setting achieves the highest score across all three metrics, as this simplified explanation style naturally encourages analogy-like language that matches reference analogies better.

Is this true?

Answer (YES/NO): NO